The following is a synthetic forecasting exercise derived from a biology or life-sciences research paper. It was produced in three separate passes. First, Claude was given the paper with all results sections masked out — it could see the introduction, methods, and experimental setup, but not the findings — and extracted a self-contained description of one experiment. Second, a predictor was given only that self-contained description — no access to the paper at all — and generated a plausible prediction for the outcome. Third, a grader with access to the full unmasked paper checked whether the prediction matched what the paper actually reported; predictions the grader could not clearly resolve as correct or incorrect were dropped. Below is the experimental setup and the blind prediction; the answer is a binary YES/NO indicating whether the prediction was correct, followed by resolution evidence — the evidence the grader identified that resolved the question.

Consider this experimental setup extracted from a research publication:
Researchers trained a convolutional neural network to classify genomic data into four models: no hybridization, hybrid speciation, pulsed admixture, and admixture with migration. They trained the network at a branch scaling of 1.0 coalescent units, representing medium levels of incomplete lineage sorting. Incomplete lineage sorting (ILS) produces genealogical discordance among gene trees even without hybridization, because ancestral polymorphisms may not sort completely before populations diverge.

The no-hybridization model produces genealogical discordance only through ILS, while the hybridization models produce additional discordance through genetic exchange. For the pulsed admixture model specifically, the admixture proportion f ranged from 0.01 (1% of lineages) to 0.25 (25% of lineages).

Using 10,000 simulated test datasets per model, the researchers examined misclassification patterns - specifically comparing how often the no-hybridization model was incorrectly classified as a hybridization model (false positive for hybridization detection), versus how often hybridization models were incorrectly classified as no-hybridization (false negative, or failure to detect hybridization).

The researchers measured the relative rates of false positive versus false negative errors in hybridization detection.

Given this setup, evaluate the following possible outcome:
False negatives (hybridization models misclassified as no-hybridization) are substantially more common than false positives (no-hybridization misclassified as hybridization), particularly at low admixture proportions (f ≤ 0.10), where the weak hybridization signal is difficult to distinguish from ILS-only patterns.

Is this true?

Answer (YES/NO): YES